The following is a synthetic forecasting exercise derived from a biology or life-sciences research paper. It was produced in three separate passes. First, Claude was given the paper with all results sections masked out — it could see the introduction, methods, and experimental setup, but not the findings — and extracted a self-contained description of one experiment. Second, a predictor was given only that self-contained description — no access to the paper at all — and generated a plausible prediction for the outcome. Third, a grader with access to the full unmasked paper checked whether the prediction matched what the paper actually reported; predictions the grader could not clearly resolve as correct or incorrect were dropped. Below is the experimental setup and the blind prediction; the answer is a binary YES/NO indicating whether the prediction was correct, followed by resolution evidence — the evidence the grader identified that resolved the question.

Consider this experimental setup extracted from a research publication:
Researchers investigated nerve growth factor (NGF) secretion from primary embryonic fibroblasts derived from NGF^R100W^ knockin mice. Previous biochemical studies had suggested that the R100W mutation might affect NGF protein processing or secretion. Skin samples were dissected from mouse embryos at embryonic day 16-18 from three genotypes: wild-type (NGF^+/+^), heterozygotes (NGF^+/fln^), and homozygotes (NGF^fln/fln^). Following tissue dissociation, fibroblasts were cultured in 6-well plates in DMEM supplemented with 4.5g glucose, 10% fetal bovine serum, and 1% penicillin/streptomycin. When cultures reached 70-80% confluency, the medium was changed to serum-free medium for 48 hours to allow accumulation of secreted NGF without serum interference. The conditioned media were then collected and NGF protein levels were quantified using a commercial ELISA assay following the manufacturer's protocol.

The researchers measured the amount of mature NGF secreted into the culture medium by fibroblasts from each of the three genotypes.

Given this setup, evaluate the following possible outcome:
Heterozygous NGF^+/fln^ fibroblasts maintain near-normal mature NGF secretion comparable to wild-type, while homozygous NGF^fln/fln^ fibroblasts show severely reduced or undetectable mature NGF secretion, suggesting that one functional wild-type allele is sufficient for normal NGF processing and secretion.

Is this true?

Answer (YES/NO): NO